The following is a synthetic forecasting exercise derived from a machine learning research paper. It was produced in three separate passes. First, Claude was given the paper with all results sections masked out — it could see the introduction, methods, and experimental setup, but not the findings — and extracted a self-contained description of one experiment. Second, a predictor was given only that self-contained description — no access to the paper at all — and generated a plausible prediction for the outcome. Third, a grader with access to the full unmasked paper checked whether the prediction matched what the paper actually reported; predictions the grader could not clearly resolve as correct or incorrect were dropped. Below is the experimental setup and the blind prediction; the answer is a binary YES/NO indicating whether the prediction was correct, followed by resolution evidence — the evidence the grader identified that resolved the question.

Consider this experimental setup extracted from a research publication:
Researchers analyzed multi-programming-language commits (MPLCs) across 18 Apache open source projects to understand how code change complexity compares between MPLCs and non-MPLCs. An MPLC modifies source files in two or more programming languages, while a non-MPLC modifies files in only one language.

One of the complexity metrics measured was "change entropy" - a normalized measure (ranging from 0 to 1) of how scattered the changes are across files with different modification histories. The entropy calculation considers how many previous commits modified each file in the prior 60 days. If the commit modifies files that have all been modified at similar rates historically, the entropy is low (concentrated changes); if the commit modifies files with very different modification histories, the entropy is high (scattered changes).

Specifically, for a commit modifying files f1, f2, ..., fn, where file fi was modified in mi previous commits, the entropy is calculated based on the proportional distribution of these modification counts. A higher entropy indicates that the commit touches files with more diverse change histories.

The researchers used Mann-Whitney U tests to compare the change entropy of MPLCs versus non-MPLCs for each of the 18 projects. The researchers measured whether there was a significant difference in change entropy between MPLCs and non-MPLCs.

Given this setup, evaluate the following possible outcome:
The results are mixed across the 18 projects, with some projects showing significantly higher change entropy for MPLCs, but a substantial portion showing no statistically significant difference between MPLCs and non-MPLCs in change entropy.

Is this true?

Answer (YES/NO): NO